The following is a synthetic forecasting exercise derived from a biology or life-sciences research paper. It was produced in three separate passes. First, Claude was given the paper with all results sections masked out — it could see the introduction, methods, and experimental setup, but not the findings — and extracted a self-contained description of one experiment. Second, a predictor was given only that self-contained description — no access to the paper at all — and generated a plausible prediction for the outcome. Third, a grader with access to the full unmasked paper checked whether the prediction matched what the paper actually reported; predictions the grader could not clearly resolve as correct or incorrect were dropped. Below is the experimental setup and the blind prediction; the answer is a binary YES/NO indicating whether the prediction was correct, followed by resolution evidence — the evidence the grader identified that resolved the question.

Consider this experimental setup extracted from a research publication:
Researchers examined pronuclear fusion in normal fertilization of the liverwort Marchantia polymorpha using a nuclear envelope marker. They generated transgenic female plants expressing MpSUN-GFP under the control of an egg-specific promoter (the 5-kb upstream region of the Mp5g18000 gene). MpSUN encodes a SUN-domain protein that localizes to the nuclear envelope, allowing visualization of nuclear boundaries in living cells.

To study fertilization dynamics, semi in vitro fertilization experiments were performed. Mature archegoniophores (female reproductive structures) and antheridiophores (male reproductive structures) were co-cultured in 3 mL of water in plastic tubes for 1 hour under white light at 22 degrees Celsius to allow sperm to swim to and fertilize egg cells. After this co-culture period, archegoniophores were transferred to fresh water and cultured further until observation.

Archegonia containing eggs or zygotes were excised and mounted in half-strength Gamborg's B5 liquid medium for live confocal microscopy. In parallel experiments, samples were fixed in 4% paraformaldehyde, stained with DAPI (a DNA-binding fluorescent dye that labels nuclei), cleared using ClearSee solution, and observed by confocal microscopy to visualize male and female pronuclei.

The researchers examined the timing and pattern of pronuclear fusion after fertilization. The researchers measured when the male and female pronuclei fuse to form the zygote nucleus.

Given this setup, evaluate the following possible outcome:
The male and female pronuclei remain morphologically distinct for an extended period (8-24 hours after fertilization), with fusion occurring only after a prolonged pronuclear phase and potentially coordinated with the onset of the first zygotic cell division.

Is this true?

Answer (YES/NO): NO